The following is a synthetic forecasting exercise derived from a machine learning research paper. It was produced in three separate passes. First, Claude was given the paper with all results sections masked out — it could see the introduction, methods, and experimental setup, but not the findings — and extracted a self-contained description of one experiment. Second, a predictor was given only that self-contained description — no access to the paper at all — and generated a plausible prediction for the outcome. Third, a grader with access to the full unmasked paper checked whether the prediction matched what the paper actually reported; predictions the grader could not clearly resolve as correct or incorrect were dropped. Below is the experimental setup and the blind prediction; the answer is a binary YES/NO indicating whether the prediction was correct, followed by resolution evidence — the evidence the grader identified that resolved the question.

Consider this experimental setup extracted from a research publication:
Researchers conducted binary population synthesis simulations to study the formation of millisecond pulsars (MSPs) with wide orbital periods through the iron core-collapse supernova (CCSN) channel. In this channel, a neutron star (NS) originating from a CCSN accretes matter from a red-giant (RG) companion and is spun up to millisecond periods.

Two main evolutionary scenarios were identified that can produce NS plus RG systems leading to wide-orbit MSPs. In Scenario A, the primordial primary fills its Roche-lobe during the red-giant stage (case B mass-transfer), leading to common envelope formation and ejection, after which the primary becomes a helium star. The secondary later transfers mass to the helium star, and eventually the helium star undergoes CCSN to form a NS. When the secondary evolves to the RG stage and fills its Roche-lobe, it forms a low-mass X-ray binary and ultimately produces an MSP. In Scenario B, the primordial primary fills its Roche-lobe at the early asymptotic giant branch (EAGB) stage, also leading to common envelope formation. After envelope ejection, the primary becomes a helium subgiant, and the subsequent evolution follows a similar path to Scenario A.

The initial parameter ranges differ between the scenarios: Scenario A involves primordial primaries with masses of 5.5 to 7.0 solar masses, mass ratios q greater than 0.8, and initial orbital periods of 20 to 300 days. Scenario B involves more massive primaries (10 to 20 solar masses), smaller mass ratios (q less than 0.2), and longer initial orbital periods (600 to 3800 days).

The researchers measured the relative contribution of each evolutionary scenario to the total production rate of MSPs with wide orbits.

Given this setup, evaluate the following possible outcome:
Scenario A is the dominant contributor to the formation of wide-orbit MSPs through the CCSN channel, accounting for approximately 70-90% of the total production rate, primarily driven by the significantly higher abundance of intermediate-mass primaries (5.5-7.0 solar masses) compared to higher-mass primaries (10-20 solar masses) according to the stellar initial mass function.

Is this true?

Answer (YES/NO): NO